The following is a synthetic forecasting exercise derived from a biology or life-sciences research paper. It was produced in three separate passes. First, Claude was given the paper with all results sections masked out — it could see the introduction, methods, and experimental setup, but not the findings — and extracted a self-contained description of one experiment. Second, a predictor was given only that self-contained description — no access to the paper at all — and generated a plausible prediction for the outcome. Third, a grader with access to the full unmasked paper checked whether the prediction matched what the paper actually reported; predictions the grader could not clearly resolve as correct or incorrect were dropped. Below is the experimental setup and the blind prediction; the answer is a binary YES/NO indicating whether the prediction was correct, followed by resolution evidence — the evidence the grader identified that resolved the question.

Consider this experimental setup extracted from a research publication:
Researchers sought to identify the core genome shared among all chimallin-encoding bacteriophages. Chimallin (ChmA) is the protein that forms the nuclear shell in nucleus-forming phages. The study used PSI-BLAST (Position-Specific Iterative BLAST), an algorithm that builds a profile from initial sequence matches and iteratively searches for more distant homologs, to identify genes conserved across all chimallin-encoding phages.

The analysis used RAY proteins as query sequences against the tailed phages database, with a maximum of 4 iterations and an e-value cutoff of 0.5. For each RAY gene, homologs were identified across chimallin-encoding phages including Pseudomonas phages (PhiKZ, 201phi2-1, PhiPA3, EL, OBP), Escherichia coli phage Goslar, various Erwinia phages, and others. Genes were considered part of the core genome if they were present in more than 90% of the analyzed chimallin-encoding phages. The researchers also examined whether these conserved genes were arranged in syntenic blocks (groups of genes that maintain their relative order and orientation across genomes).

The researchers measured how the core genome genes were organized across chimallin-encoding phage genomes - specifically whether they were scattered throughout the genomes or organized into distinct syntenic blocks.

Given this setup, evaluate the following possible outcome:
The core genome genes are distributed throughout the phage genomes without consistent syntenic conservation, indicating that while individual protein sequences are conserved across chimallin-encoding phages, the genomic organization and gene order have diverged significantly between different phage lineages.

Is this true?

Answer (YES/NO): NO